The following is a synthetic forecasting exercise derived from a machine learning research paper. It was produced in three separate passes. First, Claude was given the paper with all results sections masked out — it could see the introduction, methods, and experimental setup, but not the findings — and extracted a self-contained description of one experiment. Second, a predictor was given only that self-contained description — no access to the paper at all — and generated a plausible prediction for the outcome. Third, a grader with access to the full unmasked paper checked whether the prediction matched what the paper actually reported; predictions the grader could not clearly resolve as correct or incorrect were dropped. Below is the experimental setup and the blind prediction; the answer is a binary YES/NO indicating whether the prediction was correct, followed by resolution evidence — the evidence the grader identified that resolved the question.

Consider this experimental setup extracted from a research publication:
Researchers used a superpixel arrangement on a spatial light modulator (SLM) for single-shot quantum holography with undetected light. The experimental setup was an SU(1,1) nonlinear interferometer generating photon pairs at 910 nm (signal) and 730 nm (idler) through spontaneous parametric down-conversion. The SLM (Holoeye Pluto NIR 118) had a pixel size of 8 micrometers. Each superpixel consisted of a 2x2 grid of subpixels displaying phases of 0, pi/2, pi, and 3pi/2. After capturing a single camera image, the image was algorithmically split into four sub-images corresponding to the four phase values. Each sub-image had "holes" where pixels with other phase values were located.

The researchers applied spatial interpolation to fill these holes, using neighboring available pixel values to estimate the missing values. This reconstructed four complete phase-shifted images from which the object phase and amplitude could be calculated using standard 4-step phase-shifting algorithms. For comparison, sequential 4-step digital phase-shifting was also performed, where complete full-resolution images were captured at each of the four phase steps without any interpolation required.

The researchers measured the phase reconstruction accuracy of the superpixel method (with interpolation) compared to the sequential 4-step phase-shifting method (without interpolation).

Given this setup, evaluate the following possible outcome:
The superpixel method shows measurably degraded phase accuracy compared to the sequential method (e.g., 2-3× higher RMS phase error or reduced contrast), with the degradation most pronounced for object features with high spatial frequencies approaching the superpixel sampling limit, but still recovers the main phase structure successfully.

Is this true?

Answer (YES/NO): NO